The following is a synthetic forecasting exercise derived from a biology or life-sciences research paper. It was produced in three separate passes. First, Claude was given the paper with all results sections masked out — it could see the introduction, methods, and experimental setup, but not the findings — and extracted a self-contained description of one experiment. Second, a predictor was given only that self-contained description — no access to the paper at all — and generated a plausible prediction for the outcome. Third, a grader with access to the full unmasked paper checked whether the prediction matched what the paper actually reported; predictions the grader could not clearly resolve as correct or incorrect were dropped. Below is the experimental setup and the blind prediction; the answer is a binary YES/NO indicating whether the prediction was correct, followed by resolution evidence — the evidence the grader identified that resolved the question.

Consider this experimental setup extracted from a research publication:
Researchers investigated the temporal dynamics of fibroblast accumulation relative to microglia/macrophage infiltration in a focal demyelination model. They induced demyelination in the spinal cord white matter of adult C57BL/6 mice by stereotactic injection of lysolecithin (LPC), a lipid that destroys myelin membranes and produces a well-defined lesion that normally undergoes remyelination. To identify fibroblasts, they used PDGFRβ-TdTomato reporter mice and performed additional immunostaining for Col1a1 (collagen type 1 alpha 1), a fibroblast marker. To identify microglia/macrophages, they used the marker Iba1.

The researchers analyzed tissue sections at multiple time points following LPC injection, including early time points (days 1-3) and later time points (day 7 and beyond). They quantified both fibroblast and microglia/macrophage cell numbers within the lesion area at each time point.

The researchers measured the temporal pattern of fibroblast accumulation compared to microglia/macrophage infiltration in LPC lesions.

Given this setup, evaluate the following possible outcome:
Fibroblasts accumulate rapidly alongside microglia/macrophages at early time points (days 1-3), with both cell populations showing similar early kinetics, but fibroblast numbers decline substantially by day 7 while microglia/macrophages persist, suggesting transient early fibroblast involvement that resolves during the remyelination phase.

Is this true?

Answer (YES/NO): NO